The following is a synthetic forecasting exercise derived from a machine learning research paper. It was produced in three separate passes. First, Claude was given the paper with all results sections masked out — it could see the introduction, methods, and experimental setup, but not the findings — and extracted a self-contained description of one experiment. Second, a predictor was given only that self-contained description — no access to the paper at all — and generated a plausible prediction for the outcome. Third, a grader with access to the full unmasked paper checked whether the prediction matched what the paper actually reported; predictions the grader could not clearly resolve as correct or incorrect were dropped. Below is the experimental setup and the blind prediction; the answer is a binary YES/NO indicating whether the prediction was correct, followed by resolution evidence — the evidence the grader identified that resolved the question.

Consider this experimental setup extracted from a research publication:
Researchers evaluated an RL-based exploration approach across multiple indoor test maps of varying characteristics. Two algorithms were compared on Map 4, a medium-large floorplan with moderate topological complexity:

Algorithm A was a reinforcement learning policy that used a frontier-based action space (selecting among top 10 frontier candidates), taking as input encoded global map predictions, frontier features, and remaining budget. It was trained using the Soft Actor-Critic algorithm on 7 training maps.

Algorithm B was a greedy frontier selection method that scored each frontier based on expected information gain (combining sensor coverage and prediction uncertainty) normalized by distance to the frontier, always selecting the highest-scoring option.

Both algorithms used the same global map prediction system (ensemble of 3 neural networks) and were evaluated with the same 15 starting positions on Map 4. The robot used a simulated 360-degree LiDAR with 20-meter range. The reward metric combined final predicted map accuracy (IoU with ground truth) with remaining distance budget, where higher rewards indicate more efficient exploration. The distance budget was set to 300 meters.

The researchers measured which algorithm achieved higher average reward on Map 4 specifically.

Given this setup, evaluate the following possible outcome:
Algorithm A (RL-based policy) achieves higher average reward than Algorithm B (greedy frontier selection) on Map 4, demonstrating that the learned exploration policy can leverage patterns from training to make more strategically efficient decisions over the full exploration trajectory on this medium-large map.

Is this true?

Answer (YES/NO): NO